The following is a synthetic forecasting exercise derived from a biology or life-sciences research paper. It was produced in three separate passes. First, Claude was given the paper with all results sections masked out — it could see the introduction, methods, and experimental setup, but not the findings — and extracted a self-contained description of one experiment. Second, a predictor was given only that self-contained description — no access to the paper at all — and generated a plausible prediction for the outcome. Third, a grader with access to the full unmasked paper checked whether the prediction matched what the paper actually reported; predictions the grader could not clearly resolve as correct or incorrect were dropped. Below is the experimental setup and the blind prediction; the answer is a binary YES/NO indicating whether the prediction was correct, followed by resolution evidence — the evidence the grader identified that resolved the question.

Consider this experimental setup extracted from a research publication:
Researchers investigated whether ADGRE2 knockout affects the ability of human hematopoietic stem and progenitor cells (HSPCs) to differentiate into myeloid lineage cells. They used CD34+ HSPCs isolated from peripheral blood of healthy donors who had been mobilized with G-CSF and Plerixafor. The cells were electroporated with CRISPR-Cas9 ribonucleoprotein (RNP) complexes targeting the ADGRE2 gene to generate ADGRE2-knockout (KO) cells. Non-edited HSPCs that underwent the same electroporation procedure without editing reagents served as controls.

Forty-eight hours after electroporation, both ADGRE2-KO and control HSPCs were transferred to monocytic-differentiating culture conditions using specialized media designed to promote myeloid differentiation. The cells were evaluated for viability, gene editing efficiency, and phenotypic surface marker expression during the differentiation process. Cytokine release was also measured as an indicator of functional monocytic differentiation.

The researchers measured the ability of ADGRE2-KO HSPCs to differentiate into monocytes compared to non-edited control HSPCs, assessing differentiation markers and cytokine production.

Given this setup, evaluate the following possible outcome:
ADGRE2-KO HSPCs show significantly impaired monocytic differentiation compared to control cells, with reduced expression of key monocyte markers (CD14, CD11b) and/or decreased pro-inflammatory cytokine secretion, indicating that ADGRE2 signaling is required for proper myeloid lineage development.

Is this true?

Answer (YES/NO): NO